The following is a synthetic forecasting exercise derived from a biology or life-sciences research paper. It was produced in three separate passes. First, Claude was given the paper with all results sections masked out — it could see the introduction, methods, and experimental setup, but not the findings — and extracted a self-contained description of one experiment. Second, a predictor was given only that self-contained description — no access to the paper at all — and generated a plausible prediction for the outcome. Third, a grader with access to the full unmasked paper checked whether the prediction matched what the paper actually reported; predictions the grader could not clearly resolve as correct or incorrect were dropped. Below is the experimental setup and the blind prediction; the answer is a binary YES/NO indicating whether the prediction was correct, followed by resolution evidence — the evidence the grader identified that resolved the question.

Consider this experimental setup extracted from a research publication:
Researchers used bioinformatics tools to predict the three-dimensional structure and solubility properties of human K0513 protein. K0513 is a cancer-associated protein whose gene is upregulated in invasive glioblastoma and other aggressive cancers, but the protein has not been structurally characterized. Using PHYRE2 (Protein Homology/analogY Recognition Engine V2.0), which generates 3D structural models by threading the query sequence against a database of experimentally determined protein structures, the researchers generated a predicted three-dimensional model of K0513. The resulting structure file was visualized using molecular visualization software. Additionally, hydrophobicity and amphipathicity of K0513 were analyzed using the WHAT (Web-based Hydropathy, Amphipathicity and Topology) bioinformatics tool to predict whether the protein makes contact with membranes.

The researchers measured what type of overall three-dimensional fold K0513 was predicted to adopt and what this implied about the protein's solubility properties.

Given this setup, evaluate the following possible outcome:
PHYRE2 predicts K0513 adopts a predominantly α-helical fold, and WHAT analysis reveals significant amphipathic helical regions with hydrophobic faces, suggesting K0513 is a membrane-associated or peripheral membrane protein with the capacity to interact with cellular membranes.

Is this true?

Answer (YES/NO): NO